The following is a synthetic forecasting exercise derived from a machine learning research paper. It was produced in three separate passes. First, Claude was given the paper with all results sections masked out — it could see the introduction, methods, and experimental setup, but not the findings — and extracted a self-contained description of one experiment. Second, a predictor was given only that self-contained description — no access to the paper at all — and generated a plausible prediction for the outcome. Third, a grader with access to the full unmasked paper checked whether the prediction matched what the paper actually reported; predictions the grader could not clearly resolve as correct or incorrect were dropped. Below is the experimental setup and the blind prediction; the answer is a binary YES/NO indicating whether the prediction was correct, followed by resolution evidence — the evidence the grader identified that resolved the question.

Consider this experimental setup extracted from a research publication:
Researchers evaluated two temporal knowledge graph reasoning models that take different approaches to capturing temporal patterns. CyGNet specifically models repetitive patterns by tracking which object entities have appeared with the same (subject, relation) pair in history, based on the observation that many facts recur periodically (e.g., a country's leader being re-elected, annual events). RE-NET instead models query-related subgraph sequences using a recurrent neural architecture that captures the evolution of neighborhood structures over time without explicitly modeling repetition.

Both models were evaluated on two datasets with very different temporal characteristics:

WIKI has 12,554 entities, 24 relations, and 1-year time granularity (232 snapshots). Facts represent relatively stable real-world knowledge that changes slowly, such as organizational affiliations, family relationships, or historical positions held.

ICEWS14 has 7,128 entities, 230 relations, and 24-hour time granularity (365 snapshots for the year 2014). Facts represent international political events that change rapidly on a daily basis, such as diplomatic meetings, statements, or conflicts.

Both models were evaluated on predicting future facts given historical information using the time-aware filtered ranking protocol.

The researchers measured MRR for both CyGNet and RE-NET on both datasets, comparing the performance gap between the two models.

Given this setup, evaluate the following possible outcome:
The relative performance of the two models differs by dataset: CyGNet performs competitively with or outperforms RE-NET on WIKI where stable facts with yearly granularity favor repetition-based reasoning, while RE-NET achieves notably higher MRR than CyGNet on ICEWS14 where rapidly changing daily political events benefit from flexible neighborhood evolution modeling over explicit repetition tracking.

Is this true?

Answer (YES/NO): NO